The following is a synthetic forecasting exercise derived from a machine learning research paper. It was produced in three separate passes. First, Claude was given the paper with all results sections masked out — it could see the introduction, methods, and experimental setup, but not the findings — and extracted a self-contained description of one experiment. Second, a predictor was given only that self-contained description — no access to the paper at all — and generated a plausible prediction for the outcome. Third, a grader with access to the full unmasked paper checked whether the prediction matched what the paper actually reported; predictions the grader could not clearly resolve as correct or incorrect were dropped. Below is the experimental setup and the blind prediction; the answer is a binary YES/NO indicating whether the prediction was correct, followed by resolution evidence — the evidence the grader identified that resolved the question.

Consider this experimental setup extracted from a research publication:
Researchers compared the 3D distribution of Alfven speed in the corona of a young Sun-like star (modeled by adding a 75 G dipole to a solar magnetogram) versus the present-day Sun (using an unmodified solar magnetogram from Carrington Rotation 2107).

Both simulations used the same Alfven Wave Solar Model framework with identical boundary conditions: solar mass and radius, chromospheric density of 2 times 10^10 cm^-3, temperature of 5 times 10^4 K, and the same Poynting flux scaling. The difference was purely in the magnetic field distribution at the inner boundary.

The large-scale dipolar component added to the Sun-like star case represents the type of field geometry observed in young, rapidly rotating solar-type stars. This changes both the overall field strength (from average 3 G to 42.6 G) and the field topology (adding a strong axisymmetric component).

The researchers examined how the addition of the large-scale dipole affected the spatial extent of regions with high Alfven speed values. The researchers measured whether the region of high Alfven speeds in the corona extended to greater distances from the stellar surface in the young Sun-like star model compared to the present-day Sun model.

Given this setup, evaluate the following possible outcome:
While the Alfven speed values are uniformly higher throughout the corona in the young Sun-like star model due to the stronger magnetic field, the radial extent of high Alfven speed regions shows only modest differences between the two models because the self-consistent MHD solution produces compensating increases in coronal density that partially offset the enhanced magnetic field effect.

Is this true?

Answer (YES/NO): NO